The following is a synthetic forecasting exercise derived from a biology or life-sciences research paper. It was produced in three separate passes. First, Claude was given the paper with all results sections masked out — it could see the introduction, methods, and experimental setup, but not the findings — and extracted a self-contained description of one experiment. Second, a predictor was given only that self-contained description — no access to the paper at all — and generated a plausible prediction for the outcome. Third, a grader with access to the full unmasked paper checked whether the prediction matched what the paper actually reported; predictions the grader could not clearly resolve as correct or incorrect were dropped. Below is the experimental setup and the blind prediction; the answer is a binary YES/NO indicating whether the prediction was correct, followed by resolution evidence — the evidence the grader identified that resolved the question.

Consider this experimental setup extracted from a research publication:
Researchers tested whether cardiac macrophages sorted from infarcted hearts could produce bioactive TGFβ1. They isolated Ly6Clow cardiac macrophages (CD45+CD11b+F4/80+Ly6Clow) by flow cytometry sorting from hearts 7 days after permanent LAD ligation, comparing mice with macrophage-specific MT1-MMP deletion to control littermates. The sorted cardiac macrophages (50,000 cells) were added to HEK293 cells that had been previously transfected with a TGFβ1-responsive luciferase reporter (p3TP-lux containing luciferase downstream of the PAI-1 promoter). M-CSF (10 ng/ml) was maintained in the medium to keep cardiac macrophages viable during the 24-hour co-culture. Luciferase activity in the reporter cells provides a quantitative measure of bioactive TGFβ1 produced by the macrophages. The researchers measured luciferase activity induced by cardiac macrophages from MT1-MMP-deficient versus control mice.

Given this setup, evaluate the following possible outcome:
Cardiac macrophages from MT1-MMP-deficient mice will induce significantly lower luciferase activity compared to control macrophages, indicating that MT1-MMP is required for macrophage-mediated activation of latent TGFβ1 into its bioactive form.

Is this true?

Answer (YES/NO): YES